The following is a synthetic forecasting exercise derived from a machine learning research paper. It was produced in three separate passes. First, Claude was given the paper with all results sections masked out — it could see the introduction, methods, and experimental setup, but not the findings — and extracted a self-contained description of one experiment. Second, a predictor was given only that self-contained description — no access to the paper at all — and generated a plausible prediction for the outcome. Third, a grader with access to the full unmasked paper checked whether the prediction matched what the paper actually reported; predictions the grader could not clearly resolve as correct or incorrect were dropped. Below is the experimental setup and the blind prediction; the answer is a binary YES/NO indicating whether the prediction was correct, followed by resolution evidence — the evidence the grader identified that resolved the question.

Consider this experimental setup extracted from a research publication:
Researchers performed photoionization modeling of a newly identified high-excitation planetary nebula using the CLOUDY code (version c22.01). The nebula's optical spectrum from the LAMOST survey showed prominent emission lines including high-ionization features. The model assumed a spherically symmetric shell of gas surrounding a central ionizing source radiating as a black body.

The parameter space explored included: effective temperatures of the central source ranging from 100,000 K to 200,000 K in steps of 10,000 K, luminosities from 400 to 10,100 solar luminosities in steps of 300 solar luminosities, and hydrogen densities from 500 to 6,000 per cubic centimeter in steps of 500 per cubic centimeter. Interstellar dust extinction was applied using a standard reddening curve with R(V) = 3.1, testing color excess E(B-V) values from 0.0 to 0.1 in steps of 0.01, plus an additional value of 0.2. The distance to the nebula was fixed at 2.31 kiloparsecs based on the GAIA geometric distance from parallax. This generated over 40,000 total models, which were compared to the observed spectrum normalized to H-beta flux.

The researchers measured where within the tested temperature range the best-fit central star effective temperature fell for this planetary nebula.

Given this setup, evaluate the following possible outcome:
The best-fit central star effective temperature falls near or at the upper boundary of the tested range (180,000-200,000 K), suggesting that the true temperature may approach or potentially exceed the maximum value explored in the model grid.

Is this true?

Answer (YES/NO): NO